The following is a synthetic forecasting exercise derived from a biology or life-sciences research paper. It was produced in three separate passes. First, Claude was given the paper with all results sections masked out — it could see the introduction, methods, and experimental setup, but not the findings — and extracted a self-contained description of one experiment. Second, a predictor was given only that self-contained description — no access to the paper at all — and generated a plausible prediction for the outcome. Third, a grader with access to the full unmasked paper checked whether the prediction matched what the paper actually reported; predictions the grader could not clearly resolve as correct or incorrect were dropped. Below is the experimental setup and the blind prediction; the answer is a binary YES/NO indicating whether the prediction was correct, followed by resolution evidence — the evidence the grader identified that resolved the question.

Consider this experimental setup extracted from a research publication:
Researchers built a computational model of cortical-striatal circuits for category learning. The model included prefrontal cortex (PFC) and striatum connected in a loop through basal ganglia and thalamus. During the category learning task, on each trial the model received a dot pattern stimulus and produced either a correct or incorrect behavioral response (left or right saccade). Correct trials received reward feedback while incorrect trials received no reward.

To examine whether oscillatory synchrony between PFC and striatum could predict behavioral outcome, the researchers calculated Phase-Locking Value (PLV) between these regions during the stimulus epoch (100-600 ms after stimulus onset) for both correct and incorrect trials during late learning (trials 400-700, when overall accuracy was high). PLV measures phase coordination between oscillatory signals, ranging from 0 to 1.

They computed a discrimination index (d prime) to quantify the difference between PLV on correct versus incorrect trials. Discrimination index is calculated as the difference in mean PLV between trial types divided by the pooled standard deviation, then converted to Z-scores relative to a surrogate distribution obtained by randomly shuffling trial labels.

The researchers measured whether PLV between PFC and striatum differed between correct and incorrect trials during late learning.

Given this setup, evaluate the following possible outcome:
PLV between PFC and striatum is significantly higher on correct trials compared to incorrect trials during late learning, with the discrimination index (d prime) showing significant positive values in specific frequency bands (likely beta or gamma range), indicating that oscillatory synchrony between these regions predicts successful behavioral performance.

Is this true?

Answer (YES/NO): YES